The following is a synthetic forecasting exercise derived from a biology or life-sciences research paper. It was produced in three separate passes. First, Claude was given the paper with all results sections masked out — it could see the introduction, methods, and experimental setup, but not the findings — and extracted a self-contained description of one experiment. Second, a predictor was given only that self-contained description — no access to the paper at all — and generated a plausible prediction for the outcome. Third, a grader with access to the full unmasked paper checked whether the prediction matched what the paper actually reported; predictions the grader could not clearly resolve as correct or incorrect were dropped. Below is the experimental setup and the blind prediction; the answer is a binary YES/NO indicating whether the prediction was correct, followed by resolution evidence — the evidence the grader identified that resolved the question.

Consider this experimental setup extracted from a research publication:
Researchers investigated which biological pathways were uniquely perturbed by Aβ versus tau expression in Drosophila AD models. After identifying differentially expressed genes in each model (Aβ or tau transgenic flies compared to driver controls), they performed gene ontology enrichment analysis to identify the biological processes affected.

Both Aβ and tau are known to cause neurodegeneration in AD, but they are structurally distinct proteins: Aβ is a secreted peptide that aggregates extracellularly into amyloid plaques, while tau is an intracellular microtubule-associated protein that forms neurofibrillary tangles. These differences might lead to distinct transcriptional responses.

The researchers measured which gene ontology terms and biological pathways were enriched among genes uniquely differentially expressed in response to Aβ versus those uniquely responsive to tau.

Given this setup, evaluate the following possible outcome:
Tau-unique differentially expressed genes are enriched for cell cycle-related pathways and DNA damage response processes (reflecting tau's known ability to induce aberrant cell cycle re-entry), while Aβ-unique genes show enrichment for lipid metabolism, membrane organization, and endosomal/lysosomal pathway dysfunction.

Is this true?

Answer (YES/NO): NO